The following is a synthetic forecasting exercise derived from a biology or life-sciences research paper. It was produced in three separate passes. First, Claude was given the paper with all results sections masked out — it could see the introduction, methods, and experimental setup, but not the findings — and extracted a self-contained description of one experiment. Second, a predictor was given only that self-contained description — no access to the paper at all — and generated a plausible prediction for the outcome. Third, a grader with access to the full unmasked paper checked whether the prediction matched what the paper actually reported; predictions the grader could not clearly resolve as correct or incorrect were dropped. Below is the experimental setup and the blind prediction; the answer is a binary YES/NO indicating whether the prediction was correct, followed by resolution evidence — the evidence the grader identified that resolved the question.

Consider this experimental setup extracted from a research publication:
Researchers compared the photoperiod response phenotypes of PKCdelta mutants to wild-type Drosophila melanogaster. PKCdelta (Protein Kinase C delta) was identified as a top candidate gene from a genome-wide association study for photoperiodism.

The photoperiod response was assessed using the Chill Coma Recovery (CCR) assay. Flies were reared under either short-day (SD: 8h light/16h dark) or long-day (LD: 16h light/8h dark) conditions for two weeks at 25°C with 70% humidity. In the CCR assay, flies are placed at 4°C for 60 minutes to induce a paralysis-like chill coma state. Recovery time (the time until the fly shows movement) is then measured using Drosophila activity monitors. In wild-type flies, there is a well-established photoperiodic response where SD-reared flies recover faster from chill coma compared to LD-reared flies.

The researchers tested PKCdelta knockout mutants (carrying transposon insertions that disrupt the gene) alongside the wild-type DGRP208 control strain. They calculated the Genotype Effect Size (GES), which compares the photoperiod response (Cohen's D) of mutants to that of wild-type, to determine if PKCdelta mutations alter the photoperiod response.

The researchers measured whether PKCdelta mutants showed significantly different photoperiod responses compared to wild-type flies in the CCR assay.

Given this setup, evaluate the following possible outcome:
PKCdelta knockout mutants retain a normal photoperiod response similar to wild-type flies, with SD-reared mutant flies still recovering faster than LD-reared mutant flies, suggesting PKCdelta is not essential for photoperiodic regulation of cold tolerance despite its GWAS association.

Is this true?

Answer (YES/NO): NO